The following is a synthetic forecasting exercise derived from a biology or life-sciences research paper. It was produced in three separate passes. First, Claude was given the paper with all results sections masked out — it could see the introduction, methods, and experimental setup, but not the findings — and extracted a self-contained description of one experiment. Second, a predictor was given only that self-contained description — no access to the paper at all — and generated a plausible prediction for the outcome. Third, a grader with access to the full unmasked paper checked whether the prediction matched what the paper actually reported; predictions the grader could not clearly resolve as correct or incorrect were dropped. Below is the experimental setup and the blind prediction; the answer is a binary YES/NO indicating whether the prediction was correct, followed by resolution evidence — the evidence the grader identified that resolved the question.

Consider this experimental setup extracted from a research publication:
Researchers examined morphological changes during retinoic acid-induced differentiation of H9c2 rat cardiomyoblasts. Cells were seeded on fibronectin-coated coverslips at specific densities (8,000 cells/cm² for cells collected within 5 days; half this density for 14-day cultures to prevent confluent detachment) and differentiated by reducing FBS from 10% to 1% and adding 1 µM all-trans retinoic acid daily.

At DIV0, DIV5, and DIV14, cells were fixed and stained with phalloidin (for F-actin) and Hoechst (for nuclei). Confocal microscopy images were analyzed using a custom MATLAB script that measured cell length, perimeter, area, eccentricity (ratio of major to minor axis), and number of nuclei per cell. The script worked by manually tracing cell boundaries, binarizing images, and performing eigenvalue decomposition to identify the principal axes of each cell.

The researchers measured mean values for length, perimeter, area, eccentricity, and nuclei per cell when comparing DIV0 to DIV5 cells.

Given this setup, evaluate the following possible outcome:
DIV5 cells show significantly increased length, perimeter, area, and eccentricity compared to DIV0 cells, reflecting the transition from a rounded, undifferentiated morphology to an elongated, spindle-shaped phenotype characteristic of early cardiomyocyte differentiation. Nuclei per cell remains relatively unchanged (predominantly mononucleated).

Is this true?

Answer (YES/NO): NO